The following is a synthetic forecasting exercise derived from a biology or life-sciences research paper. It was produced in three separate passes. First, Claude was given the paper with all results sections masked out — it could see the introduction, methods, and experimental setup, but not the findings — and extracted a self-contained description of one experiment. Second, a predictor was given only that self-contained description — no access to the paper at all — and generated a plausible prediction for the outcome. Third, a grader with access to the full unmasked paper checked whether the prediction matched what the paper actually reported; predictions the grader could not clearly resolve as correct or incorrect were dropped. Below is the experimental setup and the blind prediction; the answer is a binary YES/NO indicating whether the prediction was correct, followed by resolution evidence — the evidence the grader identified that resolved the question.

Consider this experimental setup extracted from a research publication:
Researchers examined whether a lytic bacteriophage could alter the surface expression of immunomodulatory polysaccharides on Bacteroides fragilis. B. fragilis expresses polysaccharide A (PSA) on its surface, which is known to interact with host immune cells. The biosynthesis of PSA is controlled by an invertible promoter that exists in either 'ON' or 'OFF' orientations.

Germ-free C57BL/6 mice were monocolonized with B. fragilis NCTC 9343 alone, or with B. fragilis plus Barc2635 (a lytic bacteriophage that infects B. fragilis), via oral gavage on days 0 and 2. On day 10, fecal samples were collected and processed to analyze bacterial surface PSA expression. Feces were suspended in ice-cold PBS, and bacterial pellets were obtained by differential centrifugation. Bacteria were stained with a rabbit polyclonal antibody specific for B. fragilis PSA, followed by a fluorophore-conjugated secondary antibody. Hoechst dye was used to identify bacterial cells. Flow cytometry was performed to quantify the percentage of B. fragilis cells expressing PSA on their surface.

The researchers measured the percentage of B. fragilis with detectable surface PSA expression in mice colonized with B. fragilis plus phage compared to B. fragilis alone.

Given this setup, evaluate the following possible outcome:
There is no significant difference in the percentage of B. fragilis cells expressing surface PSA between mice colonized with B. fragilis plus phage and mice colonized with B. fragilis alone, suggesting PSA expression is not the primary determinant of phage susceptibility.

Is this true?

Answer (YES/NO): NO